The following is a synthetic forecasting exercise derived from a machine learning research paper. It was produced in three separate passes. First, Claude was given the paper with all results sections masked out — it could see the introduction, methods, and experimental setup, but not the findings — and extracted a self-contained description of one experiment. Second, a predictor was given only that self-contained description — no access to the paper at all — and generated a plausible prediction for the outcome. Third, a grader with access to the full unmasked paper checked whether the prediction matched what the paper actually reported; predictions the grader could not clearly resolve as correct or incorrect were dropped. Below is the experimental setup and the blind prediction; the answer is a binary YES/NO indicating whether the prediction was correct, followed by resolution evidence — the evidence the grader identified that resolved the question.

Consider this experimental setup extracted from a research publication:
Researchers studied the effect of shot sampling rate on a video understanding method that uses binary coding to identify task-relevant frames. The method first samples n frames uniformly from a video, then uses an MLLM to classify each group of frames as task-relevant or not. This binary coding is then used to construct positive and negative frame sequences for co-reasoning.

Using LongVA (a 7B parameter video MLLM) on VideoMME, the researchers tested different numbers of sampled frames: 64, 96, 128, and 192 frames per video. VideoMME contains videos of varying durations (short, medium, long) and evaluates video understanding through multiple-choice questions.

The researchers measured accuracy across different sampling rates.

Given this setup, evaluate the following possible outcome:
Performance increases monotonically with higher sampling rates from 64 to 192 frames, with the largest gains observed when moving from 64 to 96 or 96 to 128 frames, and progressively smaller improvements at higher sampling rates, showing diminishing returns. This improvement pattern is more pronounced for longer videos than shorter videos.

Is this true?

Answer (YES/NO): NO